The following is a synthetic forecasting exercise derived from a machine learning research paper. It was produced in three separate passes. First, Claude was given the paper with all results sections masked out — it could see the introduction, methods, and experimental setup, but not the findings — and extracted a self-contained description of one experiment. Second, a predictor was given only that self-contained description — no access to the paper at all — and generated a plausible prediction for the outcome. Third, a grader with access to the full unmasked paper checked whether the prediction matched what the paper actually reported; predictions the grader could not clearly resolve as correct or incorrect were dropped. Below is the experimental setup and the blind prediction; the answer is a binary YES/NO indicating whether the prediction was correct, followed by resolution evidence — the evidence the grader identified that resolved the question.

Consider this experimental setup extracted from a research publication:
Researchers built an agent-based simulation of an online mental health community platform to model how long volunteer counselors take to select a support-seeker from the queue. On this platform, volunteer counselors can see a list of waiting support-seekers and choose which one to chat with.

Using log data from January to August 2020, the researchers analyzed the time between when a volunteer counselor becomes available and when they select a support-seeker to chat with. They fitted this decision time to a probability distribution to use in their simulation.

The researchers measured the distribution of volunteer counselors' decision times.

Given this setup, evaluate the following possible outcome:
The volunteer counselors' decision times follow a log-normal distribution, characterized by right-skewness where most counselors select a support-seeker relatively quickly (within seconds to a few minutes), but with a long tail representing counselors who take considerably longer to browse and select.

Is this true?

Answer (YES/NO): NO